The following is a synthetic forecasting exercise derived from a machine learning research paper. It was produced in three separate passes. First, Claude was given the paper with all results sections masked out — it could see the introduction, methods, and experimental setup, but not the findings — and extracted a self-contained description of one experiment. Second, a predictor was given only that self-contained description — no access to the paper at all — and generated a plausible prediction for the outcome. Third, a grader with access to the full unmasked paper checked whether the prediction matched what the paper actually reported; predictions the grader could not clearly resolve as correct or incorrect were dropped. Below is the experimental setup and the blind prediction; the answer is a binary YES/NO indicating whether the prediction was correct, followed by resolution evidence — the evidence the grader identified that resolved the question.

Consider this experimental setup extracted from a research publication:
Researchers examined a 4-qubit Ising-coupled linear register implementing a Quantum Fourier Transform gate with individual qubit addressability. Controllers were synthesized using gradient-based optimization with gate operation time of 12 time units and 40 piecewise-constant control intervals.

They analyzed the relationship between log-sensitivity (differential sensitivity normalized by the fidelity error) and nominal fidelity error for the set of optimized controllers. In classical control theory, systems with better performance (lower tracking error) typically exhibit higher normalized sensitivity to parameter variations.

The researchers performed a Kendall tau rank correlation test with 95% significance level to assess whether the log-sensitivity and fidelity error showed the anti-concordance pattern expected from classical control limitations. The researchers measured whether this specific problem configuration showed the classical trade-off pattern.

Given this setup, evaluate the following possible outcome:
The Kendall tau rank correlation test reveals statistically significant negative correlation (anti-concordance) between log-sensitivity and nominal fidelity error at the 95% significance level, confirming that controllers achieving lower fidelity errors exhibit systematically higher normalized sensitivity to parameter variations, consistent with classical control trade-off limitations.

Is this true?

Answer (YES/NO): NO